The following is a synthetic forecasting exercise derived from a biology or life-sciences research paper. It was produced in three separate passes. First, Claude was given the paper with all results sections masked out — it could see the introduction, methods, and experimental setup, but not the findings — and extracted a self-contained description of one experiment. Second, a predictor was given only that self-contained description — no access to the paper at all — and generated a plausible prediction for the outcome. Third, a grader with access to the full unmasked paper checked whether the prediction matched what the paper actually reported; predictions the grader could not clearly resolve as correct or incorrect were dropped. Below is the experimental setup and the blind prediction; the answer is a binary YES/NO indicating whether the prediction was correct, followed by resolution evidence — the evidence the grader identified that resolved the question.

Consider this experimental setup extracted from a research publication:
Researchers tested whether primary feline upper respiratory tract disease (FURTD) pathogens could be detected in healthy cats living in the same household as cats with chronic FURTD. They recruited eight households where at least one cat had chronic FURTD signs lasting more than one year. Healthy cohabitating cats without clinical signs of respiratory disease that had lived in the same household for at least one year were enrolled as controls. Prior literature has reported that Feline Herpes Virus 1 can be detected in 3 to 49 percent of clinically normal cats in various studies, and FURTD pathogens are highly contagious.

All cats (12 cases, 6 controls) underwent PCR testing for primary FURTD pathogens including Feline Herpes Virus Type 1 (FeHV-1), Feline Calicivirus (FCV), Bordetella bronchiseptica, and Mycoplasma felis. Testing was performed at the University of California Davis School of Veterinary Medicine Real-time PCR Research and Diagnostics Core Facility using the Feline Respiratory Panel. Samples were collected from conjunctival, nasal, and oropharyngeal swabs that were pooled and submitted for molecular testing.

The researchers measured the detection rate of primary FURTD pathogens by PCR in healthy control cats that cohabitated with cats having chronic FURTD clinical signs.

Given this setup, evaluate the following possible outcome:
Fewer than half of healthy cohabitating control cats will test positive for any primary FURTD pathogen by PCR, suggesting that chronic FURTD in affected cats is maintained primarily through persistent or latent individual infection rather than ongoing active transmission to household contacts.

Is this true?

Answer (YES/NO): YES